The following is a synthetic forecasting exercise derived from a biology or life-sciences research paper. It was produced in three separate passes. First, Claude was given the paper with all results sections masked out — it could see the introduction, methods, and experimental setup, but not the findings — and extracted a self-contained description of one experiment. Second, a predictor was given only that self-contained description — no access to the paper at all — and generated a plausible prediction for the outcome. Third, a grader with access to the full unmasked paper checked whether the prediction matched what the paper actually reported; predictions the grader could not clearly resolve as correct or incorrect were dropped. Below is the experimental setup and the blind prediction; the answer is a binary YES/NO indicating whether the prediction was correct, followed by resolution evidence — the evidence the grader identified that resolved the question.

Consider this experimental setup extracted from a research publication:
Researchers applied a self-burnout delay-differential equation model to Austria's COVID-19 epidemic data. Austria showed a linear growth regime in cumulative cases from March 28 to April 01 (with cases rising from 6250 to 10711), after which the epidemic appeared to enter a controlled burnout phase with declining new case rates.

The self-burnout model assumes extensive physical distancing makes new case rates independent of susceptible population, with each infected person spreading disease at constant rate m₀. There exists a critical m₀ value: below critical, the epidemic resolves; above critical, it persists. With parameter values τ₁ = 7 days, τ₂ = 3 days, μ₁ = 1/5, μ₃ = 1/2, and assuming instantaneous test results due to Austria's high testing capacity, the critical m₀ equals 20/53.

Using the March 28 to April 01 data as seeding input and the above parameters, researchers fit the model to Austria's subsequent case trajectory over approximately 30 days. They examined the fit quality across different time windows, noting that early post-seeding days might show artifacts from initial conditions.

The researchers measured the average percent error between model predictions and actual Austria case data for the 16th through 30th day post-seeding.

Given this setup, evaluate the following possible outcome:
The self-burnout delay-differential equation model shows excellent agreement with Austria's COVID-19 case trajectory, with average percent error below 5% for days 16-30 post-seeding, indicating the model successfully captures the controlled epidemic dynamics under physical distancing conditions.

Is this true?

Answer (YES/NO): YES